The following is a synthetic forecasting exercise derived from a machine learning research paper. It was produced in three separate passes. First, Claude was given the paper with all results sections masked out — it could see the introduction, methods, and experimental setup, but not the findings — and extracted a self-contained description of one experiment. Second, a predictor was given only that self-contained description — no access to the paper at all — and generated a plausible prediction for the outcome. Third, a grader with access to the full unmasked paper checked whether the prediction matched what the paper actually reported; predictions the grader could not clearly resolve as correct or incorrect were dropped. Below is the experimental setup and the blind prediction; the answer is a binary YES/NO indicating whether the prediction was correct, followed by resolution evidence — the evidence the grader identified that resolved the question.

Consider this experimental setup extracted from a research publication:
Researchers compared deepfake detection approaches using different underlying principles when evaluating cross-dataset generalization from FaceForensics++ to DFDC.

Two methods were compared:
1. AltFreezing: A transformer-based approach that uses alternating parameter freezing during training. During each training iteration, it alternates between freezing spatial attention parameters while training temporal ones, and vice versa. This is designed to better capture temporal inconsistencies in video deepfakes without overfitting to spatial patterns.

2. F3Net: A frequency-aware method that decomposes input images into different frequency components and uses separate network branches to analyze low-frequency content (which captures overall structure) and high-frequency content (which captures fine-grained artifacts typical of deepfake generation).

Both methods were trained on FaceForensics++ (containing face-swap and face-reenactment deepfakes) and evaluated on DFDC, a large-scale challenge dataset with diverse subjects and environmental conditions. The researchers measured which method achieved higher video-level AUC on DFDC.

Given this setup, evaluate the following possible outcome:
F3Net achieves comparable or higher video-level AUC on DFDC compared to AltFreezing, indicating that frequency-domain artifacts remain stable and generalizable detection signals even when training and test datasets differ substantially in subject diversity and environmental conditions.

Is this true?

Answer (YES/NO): YES